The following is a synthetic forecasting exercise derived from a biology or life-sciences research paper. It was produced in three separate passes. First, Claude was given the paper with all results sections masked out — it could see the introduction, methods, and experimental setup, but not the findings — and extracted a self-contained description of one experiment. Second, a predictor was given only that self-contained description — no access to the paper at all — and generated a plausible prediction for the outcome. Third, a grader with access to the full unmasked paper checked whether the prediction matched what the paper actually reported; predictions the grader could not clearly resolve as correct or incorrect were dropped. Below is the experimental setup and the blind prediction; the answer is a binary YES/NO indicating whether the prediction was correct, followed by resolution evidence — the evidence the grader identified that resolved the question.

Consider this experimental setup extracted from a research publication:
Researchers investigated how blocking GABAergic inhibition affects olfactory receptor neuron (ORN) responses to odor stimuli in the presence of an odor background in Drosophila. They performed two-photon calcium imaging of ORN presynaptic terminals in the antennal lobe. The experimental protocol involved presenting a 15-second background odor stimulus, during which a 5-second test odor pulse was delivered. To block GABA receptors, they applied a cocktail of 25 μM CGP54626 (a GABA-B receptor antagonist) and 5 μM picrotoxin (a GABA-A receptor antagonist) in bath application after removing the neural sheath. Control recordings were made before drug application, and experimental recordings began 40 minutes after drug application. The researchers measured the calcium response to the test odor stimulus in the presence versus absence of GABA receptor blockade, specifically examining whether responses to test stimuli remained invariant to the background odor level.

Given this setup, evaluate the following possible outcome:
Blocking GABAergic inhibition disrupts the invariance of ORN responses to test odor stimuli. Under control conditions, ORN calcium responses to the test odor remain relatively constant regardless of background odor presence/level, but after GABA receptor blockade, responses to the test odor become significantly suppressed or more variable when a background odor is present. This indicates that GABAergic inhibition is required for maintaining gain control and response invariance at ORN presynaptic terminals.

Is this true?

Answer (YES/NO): YES